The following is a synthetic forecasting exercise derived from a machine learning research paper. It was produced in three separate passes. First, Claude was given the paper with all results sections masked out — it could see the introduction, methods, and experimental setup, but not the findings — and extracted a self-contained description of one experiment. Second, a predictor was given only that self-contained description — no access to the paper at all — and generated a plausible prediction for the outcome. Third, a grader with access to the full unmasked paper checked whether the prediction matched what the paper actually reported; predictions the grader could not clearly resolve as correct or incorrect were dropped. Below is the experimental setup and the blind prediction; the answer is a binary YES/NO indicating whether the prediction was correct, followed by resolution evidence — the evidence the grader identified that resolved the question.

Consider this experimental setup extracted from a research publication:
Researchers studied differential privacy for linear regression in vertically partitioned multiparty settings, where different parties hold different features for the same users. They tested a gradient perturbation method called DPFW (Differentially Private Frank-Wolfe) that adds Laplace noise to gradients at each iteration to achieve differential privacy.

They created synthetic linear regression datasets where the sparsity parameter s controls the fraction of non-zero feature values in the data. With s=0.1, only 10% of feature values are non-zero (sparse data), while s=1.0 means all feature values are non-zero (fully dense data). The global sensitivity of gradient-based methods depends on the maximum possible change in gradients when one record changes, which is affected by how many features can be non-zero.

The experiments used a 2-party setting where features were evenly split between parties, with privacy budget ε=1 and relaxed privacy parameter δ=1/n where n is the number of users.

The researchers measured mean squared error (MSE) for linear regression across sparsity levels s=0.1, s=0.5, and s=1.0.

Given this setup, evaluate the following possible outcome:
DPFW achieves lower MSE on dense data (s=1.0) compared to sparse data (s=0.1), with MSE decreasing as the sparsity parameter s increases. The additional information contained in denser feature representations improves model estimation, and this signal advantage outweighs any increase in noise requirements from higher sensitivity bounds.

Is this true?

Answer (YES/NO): NO